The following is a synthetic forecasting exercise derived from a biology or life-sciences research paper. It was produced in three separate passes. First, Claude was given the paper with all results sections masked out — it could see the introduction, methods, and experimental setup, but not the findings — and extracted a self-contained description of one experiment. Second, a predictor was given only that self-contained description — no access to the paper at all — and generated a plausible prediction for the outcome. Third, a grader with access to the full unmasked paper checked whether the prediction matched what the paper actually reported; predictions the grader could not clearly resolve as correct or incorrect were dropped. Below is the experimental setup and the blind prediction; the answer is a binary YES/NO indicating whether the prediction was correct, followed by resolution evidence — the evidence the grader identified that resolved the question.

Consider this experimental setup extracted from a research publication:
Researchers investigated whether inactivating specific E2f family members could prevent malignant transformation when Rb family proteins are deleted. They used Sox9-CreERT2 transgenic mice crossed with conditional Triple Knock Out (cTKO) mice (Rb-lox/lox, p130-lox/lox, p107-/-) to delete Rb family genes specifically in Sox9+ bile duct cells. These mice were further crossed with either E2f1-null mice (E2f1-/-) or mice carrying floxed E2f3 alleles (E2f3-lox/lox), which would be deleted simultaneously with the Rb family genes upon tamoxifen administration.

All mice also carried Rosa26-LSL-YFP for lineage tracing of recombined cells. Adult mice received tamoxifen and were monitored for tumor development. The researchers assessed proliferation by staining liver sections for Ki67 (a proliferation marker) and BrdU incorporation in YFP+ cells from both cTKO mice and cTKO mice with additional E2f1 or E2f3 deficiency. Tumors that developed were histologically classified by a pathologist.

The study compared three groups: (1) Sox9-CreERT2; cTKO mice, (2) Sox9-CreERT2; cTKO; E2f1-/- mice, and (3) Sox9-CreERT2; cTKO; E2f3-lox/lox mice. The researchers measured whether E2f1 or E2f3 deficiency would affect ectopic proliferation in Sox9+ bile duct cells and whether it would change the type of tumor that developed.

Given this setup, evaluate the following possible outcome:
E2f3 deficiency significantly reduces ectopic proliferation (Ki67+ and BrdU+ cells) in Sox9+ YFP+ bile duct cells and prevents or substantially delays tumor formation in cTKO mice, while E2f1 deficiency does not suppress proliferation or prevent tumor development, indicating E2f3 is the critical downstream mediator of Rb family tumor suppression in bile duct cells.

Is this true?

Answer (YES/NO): NO